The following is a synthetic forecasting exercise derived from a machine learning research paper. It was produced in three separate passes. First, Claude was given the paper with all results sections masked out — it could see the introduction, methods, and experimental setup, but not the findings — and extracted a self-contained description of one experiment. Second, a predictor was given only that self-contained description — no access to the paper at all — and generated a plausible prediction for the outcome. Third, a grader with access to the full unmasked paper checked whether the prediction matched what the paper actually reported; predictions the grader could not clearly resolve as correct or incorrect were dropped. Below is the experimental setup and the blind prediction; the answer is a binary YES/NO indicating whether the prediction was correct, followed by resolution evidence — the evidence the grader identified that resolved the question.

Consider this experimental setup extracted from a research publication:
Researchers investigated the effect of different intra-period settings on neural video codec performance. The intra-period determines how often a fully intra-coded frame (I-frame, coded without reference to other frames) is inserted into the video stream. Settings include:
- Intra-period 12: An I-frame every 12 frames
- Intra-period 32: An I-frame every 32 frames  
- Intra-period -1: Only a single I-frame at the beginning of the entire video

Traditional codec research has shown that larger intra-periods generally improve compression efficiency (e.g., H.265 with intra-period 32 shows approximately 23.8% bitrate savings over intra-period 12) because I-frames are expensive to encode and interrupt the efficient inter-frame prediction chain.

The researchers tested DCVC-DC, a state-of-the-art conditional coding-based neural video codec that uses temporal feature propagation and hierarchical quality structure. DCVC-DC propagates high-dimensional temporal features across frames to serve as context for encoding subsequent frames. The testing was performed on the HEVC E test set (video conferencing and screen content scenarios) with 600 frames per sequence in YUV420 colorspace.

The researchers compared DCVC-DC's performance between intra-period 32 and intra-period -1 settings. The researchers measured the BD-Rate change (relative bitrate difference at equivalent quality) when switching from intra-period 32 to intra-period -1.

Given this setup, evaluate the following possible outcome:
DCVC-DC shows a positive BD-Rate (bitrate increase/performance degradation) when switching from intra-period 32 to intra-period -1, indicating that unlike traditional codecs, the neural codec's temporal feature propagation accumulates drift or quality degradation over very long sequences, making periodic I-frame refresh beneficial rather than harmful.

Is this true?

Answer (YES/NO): YES